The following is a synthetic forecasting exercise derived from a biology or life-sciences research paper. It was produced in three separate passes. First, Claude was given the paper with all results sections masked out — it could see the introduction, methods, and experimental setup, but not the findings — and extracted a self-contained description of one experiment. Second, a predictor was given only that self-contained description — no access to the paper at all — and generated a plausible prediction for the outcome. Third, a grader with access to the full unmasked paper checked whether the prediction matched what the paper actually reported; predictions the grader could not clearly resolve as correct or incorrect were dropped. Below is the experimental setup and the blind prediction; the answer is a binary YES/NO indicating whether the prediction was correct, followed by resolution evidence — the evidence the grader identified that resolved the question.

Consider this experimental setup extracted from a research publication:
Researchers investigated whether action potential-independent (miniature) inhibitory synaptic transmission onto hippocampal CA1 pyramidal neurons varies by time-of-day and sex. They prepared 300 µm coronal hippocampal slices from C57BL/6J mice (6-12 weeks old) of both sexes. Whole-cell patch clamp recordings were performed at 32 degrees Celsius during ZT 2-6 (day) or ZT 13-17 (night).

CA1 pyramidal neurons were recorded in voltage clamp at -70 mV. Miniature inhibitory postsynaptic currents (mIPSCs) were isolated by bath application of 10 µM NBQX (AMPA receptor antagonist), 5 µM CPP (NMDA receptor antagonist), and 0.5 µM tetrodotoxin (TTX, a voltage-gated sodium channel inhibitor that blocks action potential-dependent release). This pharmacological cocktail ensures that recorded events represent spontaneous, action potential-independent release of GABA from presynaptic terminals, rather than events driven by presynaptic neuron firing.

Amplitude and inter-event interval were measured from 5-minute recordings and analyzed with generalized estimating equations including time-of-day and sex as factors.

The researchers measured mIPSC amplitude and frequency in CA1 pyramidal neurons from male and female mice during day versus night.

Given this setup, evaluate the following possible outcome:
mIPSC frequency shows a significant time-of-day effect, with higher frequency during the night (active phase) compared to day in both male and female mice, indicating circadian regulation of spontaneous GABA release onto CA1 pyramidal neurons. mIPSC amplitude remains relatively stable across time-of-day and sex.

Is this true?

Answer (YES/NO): NO